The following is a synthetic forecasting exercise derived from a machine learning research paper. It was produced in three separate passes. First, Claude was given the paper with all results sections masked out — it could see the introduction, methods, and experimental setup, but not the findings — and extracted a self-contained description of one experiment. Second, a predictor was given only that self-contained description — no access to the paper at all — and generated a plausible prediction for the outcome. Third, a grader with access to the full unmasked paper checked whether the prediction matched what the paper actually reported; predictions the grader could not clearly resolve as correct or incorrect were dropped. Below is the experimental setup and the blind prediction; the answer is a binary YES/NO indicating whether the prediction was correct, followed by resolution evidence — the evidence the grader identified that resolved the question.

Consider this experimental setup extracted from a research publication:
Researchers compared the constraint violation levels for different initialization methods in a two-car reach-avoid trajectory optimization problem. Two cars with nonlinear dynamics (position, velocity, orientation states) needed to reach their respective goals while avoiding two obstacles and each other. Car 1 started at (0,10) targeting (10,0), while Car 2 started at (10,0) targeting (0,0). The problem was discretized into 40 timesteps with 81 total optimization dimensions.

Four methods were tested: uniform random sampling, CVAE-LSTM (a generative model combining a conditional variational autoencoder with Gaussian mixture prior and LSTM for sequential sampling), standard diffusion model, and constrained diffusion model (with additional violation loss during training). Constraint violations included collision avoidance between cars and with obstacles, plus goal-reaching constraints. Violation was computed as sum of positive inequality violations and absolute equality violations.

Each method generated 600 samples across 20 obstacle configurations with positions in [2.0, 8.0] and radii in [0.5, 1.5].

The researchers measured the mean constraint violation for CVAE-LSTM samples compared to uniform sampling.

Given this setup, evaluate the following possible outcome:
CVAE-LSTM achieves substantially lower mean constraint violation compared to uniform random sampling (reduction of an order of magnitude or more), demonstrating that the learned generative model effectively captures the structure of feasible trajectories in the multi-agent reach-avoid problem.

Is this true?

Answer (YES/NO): NO